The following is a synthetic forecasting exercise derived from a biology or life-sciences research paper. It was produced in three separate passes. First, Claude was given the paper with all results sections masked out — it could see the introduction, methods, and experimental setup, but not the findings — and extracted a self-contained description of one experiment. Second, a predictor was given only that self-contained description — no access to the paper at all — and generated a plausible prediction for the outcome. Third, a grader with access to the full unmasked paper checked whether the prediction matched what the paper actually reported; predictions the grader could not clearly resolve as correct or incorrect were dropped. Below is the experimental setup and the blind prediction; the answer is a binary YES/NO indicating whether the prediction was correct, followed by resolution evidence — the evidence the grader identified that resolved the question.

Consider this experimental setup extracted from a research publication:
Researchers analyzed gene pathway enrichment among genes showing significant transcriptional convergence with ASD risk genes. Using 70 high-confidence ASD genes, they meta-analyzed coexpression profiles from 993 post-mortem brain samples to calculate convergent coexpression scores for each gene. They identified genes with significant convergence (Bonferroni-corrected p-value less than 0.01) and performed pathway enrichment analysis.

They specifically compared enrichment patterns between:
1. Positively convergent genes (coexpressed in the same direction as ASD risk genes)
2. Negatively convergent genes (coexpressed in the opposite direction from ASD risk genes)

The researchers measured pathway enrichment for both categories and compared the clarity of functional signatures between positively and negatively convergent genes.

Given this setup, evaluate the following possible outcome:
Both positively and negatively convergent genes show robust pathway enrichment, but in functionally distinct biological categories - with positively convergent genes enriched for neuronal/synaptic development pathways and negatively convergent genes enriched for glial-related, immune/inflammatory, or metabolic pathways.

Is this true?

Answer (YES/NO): NO